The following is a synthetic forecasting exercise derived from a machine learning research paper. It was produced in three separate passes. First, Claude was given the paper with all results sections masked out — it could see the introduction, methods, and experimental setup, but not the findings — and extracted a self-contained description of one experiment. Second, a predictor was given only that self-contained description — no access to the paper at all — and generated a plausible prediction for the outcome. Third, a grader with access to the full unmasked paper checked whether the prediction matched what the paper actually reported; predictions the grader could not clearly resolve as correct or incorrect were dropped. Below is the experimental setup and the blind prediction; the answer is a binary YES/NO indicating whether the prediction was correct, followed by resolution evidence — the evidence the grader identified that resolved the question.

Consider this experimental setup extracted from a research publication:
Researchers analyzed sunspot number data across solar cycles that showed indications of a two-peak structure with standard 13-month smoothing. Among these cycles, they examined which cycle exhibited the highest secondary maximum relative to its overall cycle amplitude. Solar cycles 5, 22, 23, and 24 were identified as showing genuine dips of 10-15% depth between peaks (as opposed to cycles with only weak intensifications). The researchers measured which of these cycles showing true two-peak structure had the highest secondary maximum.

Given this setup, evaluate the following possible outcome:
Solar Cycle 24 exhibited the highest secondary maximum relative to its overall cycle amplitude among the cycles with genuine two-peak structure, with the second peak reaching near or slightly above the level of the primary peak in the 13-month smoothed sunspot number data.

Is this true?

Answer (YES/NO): YES